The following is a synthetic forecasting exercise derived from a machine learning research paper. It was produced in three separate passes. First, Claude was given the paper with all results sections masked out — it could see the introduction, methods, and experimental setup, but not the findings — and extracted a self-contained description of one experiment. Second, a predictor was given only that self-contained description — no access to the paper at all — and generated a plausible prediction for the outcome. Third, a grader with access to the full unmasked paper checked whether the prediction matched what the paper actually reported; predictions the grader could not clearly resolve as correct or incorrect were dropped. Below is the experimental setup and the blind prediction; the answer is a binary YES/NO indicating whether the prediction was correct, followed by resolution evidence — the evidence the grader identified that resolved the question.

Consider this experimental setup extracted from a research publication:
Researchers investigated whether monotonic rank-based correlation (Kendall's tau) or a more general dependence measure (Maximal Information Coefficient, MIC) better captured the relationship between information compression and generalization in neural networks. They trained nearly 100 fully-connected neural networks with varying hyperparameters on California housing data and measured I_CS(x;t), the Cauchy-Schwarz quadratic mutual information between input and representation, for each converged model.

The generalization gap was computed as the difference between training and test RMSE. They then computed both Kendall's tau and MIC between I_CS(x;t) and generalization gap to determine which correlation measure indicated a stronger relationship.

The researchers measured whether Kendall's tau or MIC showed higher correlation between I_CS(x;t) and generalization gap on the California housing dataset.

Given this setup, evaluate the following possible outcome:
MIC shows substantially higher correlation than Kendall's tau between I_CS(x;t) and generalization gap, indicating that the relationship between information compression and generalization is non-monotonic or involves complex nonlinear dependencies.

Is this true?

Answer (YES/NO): NO